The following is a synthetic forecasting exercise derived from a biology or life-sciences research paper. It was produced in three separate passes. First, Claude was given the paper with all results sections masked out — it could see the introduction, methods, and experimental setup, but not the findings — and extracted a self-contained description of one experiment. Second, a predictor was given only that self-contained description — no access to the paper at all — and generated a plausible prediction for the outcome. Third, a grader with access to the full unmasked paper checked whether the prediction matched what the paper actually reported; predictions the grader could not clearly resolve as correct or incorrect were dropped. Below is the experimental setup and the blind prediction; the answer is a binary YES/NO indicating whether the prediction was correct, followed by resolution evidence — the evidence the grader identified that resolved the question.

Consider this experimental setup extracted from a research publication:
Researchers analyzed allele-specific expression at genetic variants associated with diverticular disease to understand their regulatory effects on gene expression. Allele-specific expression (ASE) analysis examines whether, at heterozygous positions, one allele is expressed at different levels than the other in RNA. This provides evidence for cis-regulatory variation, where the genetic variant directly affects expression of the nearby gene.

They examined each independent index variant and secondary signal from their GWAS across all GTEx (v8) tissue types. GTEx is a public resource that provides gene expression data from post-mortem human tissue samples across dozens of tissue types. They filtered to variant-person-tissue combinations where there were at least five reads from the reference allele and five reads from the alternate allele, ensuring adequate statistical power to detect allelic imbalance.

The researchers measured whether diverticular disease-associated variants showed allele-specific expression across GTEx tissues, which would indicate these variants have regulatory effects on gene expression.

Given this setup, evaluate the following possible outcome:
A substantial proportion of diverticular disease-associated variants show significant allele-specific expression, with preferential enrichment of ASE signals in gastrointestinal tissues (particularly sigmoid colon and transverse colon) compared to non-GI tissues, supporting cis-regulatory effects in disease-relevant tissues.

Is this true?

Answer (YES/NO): NO